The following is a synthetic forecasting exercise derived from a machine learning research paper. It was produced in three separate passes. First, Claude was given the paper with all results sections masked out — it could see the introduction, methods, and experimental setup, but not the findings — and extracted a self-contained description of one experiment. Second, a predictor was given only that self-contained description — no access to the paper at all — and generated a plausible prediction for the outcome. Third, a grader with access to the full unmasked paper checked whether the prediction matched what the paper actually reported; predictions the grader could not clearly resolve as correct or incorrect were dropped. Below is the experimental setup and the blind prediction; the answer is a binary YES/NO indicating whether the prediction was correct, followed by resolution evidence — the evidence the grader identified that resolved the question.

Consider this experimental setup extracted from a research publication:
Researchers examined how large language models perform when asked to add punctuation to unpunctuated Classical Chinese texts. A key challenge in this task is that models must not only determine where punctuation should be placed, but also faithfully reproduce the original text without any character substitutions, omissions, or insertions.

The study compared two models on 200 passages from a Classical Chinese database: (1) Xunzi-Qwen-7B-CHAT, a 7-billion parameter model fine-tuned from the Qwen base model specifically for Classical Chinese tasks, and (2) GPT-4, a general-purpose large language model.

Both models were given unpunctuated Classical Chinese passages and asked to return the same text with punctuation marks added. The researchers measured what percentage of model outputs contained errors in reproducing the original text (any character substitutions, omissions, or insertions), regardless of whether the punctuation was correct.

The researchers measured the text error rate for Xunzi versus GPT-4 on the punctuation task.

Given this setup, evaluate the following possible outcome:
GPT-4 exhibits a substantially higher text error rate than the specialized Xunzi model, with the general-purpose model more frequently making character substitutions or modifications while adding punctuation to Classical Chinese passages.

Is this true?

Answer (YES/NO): NO